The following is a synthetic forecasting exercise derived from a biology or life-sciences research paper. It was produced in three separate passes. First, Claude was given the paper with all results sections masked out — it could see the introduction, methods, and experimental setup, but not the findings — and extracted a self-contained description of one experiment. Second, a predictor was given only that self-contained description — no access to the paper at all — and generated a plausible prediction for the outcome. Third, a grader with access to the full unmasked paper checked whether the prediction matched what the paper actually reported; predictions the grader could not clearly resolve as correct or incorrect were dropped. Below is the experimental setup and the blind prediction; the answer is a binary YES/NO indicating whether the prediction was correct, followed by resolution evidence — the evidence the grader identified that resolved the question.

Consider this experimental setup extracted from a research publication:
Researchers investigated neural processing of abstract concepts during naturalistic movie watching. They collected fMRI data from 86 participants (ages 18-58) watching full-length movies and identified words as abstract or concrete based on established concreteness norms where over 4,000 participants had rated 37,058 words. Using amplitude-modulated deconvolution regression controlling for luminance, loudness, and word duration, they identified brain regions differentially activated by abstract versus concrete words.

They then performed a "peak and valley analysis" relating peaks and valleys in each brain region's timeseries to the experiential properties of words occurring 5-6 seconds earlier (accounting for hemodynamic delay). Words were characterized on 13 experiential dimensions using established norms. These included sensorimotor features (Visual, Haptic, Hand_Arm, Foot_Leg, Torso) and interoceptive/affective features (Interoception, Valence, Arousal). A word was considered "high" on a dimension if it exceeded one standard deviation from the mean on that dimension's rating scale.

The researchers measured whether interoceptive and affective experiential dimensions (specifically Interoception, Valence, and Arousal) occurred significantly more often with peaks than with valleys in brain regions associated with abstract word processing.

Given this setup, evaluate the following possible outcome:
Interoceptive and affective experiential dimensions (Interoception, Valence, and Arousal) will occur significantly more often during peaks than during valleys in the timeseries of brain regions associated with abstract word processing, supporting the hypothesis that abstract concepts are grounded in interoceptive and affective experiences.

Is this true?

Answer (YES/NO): NO